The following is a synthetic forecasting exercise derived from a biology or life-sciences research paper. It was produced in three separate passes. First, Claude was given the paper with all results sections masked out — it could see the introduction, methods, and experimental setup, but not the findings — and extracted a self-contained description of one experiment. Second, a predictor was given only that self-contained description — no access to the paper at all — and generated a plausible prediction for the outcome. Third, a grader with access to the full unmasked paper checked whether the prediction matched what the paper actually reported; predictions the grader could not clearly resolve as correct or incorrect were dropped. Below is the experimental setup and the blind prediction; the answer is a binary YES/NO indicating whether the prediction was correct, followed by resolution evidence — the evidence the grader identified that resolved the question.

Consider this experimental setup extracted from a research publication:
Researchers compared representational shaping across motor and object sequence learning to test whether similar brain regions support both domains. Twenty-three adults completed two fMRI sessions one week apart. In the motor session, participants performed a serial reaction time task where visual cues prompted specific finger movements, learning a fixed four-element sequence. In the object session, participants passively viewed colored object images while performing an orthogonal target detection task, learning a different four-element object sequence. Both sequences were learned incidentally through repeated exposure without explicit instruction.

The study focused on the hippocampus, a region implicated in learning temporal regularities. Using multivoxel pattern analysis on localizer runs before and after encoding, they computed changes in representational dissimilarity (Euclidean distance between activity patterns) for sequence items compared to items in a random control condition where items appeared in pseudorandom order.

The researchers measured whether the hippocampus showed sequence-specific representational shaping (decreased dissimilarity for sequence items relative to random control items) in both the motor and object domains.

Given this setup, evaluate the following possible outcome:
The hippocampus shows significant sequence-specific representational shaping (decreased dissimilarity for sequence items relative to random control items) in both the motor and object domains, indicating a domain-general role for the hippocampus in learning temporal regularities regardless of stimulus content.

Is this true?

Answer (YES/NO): NO